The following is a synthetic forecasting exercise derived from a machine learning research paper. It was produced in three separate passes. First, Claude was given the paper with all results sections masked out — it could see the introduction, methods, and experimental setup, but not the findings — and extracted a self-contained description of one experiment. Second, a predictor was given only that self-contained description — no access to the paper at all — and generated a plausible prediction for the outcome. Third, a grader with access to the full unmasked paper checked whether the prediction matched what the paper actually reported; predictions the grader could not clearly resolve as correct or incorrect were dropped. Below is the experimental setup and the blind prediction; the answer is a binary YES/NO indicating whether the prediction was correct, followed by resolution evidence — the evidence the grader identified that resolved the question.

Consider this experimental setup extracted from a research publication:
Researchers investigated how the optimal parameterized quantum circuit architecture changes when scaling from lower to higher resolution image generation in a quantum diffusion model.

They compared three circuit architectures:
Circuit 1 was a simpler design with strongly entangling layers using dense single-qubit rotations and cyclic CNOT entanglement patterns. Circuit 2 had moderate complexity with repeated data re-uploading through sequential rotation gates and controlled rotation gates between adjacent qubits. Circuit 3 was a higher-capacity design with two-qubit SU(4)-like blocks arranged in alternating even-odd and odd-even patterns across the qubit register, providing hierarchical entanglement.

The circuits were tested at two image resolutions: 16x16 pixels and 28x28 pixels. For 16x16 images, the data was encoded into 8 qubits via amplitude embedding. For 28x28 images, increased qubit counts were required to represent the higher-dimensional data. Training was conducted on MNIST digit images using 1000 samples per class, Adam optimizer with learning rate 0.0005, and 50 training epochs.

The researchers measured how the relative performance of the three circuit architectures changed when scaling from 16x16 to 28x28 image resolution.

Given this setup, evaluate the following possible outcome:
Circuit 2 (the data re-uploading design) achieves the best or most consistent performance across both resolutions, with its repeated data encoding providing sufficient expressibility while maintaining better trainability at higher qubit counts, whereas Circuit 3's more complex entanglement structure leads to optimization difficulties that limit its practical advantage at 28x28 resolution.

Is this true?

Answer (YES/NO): NO